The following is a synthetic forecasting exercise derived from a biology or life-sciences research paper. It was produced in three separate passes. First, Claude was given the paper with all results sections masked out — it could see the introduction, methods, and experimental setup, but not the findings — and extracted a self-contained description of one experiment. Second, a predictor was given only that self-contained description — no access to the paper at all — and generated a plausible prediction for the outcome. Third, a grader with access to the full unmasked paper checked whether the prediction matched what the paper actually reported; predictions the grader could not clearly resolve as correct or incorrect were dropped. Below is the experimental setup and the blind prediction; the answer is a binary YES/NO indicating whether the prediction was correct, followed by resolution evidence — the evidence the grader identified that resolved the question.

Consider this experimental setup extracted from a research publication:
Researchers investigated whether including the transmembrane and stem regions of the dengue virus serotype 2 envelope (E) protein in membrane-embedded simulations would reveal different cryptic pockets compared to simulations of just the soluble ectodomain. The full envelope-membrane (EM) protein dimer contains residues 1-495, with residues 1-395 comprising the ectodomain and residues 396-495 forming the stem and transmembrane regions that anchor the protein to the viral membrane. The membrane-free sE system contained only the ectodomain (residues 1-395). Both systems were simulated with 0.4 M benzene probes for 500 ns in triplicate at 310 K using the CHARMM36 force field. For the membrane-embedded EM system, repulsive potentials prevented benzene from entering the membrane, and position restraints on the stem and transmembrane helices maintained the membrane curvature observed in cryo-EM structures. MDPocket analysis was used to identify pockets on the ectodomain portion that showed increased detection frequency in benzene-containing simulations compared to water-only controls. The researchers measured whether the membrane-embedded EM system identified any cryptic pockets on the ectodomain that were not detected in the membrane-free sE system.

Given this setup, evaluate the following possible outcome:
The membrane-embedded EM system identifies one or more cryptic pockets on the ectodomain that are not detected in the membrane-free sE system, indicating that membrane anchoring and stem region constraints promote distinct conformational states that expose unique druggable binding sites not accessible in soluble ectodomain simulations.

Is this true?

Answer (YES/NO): NO